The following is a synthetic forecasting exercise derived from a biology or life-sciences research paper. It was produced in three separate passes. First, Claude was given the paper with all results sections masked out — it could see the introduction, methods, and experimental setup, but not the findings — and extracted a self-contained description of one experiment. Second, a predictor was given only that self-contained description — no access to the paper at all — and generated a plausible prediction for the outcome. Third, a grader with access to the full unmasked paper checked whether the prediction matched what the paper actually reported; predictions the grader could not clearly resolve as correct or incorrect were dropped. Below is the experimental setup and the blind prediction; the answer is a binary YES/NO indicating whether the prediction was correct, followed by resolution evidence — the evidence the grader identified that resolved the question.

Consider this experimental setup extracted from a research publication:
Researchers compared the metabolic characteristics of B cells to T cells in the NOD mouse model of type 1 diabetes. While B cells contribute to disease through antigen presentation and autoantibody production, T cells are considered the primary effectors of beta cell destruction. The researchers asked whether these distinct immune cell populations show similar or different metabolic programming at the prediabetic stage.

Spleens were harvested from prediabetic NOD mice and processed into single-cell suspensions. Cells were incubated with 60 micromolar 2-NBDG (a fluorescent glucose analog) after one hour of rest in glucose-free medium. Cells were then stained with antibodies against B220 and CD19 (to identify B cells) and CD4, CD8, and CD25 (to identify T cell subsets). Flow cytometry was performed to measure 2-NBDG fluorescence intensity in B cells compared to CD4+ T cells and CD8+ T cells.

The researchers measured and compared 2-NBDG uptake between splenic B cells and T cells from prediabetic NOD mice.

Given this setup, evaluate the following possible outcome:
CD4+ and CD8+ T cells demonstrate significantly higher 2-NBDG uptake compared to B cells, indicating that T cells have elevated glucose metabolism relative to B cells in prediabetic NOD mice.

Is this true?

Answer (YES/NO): YES